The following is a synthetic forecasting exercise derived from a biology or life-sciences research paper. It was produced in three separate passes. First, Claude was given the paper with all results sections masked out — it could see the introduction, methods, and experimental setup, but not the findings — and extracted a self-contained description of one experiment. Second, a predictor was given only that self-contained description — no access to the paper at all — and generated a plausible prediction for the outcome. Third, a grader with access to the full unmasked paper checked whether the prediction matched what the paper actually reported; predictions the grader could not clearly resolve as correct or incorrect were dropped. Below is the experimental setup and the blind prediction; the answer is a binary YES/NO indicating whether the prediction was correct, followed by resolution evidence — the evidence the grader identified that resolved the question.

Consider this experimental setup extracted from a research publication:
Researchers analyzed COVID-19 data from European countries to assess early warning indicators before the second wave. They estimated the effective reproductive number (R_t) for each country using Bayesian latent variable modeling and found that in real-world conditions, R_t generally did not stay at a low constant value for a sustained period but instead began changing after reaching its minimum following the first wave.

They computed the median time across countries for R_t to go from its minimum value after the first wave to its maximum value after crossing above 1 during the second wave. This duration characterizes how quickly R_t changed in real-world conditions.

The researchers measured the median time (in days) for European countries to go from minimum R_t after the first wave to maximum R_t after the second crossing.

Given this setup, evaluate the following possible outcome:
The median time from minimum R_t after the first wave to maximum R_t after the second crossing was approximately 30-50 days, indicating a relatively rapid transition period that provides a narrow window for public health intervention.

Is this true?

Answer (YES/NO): YES